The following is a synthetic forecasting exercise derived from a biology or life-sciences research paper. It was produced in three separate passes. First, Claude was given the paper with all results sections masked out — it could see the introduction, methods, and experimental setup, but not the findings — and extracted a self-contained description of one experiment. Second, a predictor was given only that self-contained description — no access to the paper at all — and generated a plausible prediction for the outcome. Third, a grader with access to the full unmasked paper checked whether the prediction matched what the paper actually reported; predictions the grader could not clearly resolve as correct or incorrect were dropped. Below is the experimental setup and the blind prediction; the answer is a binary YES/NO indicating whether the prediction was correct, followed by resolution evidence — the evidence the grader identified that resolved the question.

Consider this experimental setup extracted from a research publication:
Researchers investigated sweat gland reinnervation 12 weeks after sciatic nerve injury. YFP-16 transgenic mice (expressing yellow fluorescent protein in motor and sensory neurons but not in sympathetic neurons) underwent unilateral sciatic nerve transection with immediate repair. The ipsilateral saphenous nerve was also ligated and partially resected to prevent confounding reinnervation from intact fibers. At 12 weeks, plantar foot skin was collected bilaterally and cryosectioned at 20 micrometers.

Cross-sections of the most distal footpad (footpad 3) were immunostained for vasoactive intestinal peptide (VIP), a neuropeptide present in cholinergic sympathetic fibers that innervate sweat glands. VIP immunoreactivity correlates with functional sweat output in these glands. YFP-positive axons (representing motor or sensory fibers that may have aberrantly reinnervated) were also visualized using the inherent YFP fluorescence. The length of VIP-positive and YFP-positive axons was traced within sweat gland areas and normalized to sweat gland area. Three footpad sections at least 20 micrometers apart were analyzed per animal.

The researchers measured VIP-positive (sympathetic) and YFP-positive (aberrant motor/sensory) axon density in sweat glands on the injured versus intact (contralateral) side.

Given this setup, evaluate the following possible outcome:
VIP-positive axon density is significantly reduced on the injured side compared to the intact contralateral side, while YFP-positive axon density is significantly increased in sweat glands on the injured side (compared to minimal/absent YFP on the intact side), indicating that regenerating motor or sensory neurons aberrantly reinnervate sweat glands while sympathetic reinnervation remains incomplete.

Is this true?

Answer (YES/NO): YES